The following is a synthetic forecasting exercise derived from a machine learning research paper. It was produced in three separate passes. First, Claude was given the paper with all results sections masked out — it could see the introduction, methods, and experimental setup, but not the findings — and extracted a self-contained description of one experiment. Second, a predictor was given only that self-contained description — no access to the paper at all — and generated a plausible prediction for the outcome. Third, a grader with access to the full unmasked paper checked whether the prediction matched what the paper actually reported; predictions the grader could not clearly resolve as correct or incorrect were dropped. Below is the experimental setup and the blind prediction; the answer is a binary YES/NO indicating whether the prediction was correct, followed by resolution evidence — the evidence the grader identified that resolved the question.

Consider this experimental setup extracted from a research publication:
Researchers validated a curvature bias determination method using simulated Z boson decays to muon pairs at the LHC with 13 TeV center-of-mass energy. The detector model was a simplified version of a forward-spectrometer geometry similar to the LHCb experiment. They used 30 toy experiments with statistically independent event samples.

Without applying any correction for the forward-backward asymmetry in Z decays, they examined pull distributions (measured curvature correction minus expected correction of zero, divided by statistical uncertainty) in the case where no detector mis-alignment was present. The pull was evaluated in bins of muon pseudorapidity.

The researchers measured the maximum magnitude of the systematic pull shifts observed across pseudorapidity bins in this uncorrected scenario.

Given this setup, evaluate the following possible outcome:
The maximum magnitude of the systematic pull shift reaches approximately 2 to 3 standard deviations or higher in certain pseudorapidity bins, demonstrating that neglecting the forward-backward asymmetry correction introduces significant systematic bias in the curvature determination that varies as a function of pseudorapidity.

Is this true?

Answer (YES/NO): YES